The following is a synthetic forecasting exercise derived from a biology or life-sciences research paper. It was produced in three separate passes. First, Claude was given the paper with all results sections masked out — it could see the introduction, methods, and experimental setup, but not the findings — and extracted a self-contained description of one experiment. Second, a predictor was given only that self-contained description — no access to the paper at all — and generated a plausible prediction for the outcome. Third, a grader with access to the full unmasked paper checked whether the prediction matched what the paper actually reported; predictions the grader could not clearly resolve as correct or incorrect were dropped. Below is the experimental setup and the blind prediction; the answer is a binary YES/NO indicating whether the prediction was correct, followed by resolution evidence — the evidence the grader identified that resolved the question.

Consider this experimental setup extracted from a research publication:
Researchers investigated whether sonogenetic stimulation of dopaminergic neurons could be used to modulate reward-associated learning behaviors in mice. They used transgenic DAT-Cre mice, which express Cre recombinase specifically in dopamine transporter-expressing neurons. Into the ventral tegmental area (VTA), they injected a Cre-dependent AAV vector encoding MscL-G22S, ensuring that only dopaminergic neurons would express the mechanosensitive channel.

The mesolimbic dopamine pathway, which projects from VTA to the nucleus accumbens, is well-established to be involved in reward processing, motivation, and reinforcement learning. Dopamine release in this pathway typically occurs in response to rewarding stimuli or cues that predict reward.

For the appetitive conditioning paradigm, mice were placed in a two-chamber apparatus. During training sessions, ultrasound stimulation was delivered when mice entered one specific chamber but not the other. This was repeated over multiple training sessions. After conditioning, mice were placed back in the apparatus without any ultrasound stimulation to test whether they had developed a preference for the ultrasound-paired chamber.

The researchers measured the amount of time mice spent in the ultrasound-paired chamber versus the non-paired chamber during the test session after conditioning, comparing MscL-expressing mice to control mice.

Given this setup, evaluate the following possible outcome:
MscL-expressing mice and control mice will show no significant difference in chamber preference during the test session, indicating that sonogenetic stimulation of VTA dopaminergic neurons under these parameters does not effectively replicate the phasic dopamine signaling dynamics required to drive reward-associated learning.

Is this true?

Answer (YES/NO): NO